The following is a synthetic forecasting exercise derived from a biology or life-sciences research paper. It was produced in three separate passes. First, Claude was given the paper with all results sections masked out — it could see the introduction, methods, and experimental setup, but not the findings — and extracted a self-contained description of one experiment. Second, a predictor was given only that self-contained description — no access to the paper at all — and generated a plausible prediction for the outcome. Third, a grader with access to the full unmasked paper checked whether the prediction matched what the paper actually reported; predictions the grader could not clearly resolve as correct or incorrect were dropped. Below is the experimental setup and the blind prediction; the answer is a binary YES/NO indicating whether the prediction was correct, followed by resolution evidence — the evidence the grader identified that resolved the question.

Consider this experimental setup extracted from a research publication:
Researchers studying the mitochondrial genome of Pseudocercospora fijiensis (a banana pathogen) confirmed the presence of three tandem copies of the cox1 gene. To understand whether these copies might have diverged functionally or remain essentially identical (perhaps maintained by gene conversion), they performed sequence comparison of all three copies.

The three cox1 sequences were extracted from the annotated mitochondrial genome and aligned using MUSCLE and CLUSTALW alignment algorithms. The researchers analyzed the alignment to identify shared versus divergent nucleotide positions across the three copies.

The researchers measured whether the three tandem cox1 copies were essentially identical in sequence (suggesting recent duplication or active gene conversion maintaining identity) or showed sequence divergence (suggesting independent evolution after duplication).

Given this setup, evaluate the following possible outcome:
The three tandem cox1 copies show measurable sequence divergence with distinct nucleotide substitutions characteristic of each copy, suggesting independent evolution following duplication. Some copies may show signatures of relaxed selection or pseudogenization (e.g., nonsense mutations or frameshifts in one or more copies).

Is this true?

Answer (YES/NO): YES